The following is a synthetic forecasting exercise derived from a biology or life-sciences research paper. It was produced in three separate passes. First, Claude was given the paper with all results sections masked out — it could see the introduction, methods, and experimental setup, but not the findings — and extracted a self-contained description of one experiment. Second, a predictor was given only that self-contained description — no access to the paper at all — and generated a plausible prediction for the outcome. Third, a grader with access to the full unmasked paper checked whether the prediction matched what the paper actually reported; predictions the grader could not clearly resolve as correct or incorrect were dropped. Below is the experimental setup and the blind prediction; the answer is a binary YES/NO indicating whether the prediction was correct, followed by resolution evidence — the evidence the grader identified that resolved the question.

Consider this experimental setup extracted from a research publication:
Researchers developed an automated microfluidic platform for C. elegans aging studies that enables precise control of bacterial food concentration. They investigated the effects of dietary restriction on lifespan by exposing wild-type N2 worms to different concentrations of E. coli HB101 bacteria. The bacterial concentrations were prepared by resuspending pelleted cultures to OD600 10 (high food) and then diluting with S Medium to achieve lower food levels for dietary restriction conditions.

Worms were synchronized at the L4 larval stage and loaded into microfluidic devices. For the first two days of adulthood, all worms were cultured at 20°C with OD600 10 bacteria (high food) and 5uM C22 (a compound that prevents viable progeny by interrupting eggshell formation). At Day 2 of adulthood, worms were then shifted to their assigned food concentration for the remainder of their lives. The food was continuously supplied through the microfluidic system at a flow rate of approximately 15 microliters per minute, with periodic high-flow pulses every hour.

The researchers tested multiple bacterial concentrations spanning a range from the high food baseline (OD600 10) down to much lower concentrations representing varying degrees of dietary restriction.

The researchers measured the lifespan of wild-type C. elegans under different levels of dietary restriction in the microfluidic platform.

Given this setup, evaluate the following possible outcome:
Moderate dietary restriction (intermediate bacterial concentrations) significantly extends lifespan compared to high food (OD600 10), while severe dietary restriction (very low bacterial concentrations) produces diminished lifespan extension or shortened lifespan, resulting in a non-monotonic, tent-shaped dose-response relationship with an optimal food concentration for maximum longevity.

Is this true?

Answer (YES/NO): NO